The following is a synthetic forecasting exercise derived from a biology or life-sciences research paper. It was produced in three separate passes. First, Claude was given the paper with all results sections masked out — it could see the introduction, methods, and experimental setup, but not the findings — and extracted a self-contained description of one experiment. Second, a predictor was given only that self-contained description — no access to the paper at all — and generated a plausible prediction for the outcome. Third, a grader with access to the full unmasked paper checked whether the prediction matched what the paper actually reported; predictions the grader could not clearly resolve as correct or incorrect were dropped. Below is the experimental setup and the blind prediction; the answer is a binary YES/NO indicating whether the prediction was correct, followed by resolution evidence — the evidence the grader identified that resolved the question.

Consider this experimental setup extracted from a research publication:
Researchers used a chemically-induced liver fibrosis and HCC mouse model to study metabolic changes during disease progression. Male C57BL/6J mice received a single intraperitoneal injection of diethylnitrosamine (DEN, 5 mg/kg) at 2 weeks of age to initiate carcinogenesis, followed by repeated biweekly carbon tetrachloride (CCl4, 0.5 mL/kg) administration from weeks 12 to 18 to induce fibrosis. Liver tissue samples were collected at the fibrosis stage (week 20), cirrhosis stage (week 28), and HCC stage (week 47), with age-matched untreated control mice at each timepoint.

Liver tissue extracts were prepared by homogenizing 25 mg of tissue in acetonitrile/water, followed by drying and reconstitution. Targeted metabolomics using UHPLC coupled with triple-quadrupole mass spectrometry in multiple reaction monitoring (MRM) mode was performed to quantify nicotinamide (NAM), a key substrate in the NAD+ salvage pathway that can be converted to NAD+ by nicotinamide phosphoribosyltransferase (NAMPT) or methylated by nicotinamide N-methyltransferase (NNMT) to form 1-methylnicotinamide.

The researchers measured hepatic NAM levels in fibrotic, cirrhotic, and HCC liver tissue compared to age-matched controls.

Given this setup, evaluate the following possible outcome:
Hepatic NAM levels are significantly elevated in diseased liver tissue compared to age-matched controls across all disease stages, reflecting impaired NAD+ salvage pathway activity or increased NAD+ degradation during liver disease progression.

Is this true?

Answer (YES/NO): NO